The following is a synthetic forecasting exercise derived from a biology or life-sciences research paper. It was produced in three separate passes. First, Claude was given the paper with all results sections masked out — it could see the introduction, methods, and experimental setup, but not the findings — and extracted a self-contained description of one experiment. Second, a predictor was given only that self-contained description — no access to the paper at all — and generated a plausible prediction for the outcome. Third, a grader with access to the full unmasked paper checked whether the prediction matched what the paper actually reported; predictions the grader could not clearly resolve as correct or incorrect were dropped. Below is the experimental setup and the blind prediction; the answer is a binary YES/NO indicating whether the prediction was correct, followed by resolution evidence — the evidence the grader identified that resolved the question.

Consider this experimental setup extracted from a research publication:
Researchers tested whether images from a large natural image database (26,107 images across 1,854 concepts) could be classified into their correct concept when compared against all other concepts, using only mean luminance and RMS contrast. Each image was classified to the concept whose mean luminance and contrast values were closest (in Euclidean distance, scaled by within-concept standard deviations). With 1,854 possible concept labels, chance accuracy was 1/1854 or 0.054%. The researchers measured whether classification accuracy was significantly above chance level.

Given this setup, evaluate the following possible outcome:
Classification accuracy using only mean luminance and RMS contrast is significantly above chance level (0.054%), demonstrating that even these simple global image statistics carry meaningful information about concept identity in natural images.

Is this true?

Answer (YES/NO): YES